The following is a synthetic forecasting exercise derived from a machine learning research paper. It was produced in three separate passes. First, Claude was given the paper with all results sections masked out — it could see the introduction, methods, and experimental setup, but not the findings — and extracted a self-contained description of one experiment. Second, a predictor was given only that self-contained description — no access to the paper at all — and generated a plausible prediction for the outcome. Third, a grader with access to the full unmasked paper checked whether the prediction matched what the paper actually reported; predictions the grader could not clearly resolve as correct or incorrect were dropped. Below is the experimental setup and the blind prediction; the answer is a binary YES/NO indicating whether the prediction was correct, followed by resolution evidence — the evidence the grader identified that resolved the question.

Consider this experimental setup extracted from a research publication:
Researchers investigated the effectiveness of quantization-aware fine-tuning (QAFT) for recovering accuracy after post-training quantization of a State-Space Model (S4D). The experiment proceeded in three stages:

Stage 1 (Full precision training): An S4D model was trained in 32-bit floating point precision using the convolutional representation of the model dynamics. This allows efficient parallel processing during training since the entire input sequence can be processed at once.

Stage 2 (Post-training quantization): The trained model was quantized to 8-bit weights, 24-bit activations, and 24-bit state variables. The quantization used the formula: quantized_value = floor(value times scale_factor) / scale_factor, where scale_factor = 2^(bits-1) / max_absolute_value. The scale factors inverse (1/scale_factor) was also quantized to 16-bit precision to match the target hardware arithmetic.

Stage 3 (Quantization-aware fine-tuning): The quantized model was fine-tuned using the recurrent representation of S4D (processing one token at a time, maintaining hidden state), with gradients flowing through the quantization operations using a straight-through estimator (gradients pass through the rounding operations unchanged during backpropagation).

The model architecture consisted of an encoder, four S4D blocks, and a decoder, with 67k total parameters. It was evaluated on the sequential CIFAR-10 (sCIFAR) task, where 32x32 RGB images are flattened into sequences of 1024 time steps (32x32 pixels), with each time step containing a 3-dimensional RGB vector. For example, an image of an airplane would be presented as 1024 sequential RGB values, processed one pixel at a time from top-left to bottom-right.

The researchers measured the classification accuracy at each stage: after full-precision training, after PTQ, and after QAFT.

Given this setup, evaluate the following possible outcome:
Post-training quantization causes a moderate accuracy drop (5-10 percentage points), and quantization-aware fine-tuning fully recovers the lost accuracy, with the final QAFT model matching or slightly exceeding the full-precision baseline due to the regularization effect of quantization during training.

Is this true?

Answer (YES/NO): NO